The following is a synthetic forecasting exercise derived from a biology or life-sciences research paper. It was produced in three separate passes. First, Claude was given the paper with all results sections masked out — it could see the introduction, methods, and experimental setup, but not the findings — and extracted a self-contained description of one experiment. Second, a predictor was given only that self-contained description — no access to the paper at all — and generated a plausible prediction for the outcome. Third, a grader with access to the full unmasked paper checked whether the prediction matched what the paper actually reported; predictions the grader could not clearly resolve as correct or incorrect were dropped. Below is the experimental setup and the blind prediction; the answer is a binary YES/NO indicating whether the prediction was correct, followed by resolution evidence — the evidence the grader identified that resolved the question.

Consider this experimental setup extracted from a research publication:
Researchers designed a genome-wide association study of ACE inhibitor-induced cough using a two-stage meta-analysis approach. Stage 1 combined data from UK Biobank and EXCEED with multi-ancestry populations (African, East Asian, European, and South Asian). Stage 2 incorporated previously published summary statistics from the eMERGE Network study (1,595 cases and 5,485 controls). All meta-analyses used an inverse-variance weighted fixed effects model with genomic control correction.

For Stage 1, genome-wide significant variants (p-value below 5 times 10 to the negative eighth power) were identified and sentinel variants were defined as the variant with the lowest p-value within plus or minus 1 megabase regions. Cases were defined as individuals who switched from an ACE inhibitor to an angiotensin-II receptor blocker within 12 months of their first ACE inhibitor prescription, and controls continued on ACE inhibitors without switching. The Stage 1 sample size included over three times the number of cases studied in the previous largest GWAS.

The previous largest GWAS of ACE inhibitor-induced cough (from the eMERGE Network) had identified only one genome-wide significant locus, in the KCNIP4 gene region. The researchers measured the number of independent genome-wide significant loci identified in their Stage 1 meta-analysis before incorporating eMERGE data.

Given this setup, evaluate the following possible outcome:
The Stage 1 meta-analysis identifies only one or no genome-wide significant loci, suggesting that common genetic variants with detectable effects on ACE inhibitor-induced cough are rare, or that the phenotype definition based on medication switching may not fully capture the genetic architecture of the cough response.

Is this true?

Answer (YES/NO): NO